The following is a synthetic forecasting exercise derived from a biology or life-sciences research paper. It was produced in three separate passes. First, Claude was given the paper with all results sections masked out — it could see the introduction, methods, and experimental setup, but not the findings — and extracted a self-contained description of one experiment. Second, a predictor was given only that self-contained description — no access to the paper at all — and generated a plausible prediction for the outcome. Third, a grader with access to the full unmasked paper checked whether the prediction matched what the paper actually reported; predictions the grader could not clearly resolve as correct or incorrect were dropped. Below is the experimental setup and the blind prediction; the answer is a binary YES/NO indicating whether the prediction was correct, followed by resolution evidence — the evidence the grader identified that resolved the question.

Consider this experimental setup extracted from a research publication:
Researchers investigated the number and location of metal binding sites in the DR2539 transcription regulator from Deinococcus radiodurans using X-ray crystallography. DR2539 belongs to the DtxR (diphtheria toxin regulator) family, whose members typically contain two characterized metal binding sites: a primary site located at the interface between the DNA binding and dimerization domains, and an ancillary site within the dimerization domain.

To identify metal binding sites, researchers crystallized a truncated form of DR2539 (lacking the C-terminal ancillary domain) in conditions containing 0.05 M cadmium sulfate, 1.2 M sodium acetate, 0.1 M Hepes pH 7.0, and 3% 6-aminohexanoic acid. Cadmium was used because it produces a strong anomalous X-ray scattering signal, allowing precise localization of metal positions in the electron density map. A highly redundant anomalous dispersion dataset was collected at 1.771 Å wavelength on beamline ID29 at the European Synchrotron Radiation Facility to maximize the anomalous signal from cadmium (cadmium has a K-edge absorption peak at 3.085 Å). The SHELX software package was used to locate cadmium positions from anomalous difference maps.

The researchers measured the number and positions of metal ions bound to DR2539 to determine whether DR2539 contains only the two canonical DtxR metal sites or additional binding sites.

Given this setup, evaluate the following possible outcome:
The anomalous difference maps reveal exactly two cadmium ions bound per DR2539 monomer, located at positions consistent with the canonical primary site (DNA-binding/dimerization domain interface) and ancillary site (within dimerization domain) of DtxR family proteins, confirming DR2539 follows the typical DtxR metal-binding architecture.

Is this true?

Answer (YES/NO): NO